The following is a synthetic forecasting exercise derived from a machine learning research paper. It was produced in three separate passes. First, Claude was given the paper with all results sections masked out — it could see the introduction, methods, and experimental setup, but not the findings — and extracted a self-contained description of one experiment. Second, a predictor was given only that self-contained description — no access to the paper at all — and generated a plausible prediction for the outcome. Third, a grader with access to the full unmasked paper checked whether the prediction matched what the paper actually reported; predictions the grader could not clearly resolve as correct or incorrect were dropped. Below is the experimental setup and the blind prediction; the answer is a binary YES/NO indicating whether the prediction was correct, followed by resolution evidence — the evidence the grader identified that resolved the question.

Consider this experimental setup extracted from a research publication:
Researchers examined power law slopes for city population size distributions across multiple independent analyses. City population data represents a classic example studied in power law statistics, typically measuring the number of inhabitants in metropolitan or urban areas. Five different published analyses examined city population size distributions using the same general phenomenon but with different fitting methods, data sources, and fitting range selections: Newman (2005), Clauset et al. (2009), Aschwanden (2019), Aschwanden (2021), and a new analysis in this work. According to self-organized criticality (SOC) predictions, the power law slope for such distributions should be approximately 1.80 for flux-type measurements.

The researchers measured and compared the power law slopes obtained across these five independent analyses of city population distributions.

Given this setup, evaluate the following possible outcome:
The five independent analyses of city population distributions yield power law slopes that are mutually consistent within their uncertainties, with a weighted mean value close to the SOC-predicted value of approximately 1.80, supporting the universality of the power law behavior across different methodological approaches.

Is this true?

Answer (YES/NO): NO